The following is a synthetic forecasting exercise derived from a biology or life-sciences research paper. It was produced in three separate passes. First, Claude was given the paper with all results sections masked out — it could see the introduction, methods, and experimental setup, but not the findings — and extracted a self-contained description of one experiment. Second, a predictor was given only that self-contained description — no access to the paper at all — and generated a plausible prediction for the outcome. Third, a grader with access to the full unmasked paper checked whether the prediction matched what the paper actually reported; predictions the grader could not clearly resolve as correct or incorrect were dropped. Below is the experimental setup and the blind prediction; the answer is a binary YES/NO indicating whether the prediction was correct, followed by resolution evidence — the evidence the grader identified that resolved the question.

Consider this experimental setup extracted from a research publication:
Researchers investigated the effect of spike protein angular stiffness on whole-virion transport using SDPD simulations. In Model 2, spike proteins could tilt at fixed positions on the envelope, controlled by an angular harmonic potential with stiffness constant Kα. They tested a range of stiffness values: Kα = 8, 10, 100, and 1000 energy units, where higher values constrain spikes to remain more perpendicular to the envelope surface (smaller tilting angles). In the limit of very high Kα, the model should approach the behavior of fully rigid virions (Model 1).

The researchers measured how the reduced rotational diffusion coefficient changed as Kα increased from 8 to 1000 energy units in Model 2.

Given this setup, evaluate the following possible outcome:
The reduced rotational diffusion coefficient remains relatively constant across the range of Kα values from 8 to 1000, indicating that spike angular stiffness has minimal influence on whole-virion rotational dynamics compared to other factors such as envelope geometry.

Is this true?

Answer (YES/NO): NO